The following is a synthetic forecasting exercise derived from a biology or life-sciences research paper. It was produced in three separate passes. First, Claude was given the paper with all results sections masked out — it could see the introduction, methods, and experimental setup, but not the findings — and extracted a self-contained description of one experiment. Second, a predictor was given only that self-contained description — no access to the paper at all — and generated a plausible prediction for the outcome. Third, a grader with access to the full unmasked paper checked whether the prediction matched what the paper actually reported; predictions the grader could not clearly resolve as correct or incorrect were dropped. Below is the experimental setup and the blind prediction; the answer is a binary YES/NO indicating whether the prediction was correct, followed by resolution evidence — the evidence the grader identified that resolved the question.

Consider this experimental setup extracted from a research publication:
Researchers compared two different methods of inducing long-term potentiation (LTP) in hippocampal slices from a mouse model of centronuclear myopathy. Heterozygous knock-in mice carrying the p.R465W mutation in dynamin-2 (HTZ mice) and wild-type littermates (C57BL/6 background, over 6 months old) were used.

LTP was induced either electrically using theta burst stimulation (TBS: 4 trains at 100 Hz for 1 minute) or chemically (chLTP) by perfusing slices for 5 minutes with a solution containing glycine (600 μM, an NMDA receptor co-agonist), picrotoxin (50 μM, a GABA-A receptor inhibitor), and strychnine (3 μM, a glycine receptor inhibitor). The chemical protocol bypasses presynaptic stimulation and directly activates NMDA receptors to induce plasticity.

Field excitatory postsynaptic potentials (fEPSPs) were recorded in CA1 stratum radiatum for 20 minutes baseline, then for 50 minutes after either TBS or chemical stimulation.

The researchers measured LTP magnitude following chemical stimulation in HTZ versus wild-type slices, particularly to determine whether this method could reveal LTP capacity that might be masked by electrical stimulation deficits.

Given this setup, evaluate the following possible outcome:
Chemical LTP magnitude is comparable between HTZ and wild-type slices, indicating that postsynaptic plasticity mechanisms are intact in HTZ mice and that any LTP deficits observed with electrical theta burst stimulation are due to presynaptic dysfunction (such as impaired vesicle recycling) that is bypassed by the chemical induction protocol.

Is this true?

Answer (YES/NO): NO